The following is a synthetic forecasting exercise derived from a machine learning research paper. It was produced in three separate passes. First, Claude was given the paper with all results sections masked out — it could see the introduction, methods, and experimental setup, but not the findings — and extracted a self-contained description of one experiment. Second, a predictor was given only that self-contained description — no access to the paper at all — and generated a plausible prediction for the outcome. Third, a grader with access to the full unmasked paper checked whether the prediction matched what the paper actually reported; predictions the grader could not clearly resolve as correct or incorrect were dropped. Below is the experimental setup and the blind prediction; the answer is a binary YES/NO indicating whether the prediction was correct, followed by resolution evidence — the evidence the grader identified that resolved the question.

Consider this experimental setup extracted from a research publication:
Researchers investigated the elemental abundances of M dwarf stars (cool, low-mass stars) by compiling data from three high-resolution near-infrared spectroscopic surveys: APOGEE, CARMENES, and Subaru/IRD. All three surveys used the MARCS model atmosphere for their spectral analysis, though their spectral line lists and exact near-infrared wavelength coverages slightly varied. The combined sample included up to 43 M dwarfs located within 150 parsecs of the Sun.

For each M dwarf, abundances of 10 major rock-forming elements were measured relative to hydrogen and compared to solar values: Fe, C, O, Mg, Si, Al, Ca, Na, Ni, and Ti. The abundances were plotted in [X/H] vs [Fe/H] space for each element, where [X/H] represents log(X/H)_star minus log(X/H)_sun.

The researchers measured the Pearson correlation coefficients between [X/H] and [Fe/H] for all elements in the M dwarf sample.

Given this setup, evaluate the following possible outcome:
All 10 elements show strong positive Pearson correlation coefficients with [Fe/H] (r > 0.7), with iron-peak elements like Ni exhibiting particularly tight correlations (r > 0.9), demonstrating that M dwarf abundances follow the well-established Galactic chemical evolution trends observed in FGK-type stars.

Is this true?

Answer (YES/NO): NO